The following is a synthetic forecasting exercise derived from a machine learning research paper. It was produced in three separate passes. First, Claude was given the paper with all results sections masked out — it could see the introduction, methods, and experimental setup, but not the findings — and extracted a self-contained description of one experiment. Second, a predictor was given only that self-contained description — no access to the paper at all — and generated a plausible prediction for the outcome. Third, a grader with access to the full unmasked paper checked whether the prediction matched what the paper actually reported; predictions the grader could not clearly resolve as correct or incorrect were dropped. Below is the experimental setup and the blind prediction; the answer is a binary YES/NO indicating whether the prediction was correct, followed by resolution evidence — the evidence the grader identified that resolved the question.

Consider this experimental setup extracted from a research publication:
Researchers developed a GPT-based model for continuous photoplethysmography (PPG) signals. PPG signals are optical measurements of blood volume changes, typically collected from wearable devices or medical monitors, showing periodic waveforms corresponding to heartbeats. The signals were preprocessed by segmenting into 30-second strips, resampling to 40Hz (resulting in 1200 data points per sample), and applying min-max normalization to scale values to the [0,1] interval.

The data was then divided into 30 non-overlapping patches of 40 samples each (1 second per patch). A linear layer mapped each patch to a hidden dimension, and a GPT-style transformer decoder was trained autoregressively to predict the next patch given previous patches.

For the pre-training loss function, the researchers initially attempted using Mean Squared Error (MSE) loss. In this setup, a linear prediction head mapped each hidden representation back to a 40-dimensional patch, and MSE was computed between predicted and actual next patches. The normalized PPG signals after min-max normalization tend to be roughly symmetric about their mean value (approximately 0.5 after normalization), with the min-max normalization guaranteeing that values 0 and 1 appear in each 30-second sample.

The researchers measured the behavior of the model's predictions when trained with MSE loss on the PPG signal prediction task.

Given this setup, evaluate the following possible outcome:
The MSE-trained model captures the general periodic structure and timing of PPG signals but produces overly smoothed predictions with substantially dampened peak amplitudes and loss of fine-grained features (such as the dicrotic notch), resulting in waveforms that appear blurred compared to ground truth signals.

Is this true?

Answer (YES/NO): NO